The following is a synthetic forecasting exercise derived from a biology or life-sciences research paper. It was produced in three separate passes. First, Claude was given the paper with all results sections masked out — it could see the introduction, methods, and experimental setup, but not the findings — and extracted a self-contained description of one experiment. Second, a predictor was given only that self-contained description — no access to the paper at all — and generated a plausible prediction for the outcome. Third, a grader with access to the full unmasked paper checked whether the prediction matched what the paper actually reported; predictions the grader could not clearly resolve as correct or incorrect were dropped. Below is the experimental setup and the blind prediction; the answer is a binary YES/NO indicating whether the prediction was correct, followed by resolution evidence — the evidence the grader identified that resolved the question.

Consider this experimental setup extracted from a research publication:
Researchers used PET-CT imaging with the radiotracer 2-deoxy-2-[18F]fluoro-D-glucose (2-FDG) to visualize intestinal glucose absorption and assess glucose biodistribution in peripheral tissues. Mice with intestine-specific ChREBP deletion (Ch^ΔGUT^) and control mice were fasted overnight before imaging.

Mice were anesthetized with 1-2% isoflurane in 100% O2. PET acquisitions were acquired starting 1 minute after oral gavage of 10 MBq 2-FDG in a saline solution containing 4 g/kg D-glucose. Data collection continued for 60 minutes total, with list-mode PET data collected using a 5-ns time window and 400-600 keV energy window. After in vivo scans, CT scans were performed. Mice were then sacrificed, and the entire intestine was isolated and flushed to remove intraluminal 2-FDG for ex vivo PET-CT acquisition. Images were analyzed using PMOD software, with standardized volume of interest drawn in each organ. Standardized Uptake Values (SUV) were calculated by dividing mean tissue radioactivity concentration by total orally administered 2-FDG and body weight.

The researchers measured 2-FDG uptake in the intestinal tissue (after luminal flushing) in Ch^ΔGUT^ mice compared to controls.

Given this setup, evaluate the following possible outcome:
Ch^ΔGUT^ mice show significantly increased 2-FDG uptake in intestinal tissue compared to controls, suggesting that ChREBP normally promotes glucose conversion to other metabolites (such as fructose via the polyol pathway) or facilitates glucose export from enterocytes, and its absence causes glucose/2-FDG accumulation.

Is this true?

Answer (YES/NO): YES